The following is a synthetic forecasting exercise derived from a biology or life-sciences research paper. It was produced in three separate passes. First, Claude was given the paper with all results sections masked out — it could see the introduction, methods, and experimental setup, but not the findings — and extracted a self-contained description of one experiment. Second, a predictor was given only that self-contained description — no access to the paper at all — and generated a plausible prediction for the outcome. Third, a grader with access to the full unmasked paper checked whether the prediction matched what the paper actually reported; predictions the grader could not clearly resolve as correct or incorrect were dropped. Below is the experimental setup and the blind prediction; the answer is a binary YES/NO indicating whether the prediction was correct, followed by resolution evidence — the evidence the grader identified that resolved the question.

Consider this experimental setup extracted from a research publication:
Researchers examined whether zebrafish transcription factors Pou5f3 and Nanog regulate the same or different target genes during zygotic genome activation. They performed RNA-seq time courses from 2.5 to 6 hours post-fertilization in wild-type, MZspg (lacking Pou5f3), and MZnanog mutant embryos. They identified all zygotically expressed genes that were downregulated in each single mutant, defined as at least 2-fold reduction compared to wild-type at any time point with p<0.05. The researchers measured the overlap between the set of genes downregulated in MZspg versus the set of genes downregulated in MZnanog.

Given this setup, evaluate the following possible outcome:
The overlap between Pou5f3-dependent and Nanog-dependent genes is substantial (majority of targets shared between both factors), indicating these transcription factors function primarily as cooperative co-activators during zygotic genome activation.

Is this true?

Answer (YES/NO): NO